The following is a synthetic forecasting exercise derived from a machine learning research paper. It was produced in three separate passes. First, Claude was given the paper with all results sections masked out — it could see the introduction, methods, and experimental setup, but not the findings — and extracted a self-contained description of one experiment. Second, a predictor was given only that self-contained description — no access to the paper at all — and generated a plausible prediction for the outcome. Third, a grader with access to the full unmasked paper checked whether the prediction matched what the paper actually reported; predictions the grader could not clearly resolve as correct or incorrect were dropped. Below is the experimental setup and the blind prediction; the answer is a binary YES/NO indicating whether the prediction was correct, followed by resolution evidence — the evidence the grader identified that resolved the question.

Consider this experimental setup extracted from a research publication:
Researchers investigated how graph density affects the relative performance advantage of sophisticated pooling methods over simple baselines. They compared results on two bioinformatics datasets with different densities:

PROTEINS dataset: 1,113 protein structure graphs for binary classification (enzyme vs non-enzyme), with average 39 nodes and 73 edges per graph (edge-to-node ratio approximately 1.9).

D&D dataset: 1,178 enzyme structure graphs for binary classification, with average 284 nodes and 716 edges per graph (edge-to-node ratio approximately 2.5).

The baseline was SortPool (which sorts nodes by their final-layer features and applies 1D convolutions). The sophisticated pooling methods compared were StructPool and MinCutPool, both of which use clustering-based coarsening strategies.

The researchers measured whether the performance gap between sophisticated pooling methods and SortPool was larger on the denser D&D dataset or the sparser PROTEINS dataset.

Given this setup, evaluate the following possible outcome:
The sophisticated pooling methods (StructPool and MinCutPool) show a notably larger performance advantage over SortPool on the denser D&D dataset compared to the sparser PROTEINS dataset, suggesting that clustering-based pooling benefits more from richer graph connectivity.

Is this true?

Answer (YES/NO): YES